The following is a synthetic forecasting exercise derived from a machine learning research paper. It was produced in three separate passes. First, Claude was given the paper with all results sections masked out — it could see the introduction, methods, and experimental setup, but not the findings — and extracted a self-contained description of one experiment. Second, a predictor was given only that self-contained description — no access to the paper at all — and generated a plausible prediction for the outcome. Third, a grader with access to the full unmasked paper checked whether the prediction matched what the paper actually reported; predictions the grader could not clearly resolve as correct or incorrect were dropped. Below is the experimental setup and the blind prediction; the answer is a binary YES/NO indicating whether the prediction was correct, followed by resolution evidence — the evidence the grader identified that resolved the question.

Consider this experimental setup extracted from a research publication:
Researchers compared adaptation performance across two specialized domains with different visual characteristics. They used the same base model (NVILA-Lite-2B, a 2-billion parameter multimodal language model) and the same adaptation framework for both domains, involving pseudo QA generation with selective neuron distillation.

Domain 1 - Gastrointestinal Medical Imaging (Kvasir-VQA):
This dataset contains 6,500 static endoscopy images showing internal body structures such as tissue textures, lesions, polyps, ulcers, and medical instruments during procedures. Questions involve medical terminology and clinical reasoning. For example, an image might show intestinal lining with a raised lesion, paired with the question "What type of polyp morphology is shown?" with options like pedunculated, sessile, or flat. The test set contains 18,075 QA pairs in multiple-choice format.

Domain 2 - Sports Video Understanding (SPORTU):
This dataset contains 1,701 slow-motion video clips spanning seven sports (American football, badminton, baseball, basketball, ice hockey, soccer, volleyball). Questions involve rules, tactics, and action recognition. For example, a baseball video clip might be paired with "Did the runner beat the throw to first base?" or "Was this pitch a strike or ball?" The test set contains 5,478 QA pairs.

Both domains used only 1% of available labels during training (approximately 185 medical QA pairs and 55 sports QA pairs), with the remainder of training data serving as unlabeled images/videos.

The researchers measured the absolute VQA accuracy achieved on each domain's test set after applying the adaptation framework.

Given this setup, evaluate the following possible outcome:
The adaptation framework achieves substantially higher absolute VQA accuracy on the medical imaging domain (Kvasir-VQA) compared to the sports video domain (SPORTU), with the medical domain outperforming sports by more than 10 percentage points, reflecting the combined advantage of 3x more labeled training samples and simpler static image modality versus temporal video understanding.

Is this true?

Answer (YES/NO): YES